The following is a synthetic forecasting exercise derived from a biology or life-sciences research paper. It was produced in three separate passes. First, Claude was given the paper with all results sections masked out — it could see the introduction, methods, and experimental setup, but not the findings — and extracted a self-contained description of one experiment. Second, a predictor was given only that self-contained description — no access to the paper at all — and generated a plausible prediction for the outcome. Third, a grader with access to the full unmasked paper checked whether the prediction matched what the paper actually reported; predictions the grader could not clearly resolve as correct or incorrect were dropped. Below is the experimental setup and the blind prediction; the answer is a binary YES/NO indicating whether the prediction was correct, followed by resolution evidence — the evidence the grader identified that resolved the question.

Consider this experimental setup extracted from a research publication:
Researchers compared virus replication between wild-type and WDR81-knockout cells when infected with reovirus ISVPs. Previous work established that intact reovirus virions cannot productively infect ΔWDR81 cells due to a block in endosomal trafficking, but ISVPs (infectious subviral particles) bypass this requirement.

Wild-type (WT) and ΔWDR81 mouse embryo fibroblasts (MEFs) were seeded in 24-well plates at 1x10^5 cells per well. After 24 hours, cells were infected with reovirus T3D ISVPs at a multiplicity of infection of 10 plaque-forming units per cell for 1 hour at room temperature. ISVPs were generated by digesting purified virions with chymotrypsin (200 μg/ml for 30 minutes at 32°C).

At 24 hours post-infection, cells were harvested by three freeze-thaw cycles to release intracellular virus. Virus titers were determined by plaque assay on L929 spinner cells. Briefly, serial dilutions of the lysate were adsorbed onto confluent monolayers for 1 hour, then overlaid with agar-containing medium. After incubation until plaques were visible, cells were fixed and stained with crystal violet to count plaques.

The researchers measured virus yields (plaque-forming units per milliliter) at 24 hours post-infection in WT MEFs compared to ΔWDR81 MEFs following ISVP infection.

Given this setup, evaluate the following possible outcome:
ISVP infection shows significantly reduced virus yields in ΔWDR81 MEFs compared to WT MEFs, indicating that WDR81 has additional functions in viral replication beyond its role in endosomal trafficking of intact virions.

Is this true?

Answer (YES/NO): NO